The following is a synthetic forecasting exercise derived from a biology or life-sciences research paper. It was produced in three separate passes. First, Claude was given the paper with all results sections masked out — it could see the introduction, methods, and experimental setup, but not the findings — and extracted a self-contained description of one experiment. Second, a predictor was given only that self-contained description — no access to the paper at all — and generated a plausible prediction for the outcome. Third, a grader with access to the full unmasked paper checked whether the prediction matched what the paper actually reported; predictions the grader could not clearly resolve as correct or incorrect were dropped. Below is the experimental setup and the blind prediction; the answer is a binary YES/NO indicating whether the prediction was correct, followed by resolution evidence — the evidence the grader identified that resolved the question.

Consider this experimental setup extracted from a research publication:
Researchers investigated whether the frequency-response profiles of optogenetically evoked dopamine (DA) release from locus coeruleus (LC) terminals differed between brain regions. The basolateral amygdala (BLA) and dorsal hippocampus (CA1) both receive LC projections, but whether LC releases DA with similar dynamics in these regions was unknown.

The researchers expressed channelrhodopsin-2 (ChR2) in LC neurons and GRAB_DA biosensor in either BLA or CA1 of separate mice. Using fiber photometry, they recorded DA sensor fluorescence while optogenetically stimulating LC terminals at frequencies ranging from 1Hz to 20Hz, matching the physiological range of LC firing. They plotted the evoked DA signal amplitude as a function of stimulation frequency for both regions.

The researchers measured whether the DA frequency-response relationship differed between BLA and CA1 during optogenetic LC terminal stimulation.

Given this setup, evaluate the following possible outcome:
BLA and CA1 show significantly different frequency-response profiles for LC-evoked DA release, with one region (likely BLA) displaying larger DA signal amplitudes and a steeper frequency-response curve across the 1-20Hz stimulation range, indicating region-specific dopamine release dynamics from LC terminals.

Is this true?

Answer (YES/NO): NO